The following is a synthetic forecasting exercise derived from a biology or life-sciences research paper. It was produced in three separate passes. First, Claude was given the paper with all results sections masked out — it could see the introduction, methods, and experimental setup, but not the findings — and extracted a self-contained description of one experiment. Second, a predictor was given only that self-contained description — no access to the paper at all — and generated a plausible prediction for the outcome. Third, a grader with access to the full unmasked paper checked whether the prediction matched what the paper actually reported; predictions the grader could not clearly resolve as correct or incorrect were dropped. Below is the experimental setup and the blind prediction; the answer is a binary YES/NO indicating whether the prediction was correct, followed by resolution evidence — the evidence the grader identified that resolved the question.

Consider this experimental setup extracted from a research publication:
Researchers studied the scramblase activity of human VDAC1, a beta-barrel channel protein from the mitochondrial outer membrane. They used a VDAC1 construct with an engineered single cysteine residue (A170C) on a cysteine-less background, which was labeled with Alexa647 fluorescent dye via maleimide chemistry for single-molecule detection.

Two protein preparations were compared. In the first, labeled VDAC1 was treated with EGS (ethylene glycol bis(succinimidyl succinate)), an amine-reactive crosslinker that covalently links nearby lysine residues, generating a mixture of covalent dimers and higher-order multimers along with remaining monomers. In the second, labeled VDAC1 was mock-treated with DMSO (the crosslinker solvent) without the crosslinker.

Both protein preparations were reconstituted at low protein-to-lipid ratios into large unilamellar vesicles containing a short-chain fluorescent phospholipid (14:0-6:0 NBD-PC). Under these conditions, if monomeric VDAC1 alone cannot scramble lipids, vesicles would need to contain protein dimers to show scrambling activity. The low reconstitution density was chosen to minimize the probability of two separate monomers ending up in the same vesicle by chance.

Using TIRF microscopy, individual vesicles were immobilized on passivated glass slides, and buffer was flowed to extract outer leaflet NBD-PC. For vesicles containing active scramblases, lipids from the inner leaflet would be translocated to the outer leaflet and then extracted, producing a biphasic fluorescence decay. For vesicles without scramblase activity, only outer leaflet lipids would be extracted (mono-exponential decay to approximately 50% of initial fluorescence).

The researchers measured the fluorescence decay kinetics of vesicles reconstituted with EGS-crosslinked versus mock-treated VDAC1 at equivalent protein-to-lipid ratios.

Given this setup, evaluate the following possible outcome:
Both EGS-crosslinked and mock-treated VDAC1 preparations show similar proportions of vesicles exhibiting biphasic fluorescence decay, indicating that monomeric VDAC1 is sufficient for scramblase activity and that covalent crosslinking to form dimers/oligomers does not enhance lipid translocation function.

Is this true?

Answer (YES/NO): NO